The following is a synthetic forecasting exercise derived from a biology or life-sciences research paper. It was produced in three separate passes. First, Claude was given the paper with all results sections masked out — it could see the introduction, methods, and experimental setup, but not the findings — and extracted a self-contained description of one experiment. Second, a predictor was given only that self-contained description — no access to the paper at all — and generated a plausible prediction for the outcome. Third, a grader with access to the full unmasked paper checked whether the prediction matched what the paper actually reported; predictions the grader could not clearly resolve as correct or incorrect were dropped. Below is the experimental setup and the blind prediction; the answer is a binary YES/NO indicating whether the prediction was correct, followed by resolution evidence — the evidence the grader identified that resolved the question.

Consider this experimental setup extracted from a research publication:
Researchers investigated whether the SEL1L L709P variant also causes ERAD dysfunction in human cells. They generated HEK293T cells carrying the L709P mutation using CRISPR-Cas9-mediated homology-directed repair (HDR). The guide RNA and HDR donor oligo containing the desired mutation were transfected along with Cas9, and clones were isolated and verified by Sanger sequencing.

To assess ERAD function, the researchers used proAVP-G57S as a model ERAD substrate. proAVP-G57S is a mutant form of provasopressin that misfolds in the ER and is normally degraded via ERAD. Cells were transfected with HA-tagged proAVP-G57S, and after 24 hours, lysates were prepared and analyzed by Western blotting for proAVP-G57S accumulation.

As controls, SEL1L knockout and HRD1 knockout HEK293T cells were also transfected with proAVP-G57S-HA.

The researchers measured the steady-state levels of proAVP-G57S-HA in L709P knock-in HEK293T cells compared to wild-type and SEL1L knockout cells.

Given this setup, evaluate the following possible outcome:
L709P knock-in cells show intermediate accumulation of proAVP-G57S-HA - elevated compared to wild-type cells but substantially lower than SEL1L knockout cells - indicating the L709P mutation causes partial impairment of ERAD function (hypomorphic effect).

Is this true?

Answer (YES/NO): NO